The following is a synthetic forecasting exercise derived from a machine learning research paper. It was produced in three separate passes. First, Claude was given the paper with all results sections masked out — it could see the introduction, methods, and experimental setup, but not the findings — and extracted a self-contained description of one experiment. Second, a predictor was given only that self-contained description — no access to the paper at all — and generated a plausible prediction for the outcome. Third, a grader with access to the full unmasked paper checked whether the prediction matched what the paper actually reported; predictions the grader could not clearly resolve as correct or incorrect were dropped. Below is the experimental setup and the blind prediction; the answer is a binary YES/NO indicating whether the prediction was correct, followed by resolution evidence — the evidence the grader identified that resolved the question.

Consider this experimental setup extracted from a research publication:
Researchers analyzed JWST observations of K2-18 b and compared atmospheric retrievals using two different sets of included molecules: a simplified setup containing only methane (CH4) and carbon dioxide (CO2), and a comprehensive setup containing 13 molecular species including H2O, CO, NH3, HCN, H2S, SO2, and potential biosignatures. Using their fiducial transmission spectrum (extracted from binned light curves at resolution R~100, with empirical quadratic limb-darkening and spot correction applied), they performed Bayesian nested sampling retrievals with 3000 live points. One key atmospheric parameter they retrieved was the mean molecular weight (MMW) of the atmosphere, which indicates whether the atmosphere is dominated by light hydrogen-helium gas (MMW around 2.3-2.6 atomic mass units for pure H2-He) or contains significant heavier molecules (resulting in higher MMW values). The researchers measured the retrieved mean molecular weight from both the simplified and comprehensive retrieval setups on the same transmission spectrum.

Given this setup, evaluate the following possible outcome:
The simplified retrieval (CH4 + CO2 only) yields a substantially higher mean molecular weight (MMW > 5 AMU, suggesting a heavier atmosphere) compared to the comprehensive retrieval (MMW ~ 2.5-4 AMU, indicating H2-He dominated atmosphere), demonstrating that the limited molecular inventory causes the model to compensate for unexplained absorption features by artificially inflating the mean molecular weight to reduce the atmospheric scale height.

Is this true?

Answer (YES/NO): NO